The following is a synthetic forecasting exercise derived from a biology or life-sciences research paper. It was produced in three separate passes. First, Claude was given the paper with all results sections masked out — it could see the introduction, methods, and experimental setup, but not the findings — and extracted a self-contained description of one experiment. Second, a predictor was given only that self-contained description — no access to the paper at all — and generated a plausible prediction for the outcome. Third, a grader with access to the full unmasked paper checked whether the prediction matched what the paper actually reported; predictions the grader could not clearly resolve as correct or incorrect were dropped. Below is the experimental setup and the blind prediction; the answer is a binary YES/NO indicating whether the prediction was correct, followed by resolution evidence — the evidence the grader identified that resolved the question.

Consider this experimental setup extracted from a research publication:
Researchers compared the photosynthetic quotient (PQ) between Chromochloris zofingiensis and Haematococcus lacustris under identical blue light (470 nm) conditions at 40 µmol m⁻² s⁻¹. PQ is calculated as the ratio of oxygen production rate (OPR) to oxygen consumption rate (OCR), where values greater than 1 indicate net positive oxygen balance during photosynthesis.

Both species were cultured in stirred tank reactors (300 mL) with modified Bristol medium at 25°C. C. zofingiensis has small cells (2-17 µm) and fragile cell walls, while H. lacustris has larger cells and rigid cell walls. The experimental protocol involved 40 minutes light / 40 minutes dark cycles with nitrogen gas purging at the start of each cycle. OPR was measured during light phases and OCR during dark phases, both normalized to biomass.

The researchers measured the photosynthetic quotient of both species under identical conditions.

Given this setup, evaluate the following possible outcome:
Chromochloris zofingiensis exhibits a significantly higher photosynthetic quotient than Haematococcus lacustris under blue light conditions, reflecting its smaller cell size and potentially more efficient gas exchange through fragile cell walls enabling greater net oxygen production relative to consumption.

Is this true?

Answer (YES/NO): YES